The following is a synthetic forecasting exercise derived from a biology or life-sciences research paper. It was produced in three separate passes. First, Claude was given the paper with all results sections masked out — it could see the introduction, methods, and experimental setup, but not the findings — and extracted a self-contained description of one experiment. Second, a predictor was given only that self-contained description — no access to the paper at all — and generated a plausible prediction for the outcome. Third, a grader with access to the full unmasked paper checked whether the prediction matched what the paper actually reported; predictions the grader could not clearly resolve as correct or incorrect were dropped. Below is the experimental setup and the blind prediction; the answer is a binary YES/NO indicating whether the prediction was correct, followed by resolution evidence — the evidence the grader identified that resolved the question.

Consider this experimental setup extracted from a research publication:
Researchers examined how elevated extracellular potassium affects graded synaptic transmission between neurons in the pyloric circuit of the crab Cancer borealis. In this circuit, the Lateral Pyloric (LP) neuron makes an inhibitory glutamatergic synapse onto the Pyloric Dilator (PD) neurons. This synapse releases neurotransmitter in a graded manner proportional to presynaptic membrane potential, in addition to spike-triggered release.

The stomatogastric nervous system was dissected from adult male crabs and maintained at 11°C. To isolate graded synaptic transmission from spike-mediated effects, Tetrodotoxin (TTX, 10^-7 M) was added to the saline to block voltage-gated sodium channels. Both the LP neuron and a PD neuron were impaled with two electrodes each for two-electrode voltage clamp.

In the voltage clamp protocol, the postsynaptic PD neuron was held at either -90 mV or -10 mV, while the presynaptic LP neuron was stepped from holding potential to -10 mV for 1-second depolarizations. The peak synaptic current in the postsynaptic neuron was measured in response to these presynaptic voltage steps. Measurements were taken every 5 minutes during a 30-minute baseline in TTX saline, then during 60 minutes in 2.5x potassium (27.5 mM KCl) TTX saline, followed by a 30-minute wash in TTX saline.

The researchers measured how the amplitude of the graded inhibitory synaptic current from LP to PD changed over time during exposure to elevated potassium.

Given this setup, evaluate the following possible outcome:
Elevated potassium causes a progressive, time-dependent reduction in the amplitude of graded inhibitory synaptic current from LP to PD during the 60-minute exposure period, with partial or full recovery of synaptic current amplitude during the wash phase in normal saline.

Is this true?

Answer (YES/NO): NO